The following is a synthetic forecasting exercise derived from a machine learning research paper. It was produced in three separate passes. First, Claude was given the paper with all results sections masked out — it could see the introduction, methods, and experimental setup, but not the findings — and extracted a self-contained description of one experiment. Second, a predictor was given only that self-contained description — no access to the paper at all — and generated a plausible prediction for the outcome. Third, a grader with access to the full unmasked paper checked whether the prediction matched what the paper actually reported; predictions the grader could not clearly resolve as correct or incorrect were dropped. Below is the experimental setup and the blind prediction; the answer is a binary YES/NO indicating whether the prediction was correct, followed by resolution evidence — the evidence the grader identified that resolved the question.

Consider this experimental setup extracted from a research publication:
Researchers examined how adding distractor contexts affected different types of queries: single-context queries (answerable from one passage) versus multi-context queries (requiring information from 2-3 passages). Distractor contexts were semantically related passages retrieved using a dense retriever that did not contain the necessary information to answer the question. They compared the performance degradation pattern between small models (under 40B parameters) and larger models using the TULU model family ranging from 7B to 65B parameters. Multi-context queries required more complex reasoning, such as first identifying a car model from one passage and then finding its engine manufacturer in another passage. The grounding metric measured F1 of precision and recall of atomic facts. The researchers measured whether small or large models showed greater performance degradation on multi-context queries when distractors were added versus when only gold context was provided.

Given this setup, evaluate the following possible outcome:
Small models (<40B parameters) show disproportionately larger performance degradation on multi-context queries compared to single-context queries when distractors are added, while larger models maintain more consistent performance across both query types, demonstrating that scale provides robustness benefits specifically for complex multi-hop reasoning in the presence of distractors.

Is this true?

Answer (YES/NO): YES